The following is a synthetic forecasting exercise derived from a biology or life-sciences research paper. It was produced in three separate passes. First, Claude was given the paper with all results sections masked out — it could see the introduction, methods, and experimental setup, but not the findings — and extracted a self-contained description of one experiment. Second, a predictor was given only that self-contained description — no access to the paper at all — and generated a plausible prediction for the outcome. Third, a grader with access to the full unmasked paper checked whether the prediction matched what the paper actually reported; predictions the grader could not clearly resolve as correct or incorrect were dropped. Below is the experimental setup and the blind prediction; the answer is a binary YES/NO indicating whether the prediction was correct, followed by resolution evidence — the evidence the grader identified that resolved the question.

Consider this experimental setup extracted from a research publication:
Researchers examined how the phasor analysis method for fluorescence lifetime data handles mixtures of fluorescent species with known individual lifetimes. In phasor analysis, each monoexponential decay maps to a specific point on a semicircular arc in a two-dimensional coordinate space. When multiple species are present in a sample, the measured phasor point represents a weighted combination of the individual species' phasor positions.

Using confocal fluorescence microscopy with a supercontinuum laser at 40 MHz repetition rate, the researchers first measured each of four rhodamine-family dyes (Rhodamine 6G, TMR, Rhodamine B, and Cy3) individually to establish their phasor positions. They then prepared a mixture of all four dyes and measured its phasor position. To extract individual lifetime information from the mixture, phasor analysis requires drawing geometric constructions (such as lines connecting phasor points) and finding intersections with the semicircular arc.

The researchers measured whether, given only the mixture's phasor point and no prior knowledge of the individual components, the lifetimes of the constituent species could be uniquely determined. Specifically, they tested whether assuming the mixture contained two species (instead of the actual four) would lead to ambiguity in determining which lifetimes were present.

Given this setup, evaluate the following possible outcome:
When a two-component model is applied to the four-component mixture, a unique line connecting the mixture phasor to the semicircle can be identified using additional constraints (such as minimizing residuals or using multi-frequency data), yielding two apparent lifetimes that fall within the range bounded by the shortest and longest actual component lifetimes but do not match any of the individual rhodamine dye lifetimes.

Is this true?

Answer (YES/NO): NO